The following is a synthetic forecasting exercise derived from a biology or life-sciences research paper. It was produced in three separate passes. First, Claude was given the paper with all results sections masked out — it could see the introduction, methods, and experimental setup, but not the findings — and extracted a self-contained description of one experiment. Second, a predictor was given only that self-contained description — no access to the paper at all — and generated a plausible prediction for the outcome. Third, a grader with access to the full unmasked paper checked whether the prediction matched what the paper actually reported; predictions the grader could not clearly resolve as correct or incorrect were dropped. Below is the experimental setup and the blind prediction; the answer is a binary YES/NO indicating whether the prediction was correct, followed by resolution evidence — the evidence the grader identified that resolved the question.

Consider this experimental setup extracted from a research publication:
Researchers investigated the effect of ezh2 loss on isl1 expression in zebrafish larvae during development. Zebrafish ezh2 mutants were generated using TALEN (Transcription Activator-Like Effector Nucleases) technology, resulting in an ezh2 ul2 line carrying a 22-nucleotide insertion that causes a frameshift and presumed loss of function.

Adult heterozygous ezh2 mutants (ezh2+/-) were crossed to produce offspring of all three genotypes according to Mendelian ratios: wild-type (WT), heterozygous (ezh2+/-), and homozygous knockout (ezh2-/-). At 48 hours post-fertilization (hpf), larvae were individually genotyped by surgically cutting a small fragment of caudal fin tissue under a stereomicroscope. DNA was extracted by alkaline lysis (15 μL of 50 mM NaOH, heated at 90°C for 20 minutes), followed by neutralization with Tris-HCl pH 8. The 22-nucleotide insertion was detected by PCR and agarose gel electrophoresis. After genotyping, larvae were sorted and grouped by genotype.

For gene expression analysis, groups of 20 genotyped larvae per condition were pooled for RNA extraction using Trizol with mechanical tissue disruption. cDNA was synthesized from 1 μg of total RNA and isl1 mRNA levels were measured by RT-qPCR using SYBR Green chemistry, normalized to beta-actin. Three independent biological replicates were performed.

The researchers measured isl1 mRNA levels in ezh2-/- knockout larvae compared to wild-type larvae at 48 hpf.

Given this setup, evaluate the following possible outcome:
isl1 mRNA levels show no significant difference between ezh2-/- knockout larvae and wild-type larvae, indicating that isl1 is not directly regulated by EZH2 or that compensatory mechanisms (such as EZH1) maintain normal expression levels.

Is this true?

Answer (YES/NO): NO